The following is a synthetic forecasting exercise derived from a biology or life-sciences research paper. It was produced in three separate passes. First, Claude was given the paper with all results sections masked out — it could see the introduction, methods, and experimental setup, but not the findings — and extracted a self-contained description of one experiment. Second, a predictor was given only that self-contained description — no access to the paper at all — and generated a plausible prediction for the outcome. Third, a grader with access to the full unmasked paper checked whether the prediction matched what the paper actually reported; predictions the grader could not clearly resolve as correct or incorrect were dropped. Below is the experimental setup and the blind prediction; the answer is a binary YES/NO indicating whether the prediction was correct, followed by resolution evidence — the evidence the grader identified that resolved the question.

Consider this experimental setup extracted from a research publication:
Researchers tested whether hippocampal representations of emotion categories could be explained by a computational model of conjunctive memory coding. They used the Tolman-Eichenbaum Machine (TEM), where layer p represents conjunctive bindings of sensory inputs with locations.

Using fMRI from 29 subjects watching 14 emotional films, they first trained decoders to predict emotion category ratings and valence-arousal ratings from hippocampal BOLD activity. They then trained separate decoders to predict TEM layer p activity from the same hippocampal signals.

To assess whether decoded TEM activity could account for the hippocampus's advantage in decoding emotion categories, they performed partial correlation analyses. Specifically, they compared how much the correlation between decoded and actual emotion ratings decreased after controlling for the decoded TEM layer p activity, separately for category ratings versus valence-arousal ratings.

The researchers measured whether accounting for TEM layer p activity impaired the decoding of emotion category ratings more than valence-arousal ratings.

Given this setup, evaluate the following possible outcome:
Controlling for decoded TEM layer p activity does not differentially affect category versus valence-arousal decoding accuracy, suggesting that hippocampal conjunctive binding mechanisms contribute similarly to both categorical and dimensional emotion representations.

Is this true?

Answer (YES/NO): NO